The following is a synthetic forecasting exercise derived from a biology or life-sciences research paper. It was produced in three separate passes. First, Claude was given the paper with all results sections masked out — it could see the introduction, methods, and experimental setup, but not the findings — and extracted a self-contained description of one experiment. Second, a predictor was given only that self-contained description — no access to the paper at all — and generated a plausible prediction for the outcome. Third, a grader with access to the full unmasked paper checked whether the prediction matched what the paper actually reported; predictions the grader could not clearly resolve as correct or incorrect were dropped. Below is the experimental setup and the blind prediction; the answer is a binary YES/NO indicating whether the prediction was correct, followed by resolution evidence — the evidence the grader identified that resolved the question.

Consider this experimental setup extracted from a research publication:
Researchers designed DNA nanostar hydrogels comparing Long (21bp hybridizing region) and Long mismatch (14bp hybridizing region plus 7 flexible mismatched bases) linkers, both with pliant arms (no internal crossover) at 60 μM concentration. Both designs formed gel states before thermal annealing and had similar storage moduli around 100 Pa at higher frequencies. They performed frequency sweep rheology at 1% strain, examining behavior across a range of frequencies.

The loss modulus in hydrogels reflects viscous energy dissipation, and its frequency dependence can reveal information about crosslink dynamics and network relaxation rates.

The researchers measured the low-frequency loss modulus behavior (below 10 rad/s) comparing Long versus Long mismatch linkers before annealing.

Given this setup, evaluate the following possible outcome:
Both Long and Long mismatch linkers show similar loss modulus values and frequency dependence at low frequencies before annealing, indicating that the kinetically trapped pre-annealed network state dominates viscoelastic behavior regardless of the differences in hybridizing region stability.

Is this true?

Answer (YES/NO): NO